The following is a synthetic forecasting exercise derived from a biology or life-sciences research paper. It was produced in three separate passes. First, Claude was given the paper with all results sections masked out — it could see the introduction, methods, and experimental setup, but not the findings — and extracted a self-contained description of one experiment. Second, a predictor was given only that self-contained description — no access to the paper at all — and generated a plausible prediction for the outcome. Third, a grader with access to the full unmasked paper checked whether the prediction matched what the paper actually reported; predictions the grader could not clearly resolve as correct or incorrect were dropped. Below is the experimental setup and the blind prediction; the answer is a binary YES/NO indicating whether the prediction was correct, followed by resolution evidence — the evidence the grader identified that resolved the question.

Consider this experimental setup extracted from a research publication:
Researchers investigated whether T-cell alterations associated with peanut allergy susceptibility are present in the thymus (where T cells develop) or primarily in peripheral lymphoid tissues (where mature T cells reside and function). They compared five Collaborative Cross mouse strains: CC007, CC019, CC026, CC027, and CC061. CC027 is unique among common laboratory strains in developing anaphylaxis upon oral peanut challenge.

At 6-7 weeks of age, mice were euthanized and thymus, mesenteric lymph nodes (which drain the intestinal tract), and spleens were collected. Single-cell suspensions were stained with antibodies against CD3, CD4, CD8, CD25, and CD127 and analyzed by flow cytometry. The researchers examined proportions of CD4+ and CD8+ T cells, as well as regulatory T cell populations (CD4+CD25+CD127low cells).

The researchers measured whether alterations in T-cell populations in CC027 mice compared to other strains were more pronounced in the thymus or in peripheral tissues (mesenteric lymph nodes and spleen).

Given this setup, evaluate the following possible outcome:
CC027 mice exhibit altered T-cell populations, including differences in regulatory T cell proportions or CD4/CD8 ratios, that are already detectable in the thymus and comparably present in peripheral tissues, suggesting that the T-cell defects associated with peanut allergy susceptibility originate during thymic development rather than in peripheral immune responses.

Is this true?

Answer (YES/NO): NO